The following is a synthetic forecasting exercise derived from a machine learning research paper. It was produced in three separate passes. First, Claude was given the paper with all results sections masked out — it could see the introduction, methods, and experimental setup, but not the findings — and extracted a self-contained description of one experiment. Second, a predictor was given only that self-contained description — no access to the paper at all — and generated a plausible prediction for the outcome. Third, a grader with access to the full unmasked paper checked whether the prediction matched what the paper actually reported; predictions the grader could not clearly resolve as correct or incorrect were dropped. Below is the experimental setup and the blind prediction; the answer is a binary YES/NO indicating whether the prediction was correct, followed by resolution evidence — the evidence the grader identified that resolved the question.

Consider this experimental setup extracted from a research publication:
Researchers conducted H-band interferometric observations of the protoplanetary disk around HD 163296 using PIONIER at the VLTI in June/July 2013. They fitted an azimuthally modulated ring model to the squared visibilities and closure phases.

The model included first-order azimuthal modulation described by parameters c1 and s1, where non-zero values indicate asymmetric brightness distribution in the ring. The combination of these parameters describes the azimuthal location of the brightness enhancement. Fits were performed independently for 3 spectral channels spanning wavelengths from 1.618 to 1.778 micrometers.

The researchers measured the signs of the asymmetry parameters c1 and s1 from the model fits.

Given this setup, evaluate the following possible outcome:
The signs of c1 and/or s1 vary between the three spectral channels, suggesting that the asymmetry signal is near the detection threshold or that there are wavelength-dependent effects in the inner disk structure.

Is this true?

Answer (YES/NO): NO